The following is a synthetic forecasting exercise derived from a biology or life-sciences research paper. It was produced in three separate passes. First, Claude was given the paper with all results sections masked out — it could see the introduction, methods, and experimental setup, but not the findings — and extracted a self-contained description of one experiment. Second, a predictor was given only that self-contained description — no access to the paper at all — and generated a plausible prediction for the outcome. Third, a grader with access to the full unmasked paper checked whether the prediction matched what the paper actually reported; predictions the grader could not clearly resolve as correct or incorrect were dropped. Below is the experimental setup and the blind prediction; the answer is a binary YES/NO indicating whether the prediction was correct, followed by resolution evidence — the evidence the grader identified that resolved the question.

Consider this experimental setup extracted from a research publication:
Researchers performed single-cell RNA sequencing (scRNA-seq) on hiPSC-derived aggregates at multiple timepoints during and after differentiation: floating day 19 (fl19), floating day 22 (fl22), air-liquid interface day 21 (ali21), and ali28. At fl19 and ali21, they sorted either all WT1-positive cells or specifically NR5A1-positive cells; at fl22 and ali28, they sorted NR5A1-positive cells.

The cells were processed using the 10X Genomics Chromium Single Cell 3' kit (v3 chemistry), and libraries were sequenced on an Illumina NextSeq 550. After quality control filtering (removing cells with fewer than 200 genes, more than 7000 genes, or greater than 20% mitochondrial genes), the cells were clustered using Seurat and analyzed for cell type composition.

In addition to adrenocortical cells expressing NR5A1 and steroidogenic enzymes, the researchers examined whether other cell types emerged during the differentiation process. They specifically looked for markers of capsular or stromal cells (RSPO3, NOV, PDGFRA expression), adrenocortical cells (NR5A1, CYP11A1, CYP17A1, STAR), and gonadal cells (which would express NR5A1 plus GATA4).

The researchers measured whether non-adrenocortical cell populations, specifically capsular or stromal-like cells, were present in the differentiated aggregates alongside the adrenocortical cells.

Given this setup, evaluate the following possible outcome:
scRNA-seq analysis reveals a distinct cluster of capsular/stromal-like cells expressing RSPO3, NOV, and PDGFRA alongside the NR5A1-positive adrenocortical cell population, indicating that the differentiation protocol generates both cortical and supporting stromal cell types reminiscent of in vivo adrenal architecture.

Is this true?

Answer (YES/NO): NO